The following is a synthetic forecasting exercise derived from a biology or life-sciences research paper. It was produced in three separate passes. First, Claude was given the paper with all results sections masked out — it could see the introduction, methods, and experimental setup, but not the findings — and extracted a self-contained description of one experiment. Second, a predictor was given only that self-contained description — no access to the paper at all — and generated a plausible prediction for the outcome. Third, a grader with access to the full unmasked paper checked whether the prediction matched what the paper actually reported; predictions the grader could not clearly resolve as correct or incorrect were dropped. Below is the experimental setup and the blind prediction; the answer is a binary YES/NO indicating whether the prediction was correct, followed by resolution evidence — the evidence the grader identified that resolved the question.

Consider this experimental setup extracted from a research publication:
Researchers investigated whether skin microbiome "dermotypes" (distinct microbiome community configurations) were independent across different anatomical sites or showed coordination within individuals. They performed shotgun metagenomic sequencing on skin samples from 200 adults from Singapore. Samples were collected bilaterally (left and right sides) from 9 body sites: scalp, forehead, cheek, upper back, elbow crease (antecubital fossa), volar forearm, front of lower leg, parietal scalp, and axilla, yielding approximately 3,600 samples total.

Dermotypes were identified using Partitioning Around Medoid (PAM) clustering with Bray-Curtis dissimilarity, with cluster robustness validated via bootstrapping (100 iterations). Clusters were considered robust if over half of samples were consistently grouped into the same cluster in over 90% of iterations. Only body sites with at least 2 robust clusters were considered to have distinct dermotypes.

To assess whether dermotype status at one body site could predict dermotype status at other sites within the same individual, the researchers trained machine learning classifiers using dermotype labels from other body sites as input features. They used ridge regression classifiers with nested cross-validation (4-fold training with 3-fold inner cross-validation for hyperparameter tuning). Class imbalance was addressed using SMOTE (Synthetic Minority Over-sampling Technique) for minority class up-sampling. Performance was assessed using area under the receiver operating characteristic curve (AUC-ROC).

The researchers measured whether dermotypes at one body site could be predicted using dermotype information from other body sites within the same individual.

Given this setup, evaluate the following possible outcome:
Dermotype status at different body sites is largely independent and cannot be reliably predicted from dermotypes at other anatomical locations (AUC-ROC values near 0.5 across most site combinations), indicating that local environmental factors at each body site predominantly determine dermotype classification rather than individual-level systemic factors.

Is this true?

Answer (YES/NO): NO